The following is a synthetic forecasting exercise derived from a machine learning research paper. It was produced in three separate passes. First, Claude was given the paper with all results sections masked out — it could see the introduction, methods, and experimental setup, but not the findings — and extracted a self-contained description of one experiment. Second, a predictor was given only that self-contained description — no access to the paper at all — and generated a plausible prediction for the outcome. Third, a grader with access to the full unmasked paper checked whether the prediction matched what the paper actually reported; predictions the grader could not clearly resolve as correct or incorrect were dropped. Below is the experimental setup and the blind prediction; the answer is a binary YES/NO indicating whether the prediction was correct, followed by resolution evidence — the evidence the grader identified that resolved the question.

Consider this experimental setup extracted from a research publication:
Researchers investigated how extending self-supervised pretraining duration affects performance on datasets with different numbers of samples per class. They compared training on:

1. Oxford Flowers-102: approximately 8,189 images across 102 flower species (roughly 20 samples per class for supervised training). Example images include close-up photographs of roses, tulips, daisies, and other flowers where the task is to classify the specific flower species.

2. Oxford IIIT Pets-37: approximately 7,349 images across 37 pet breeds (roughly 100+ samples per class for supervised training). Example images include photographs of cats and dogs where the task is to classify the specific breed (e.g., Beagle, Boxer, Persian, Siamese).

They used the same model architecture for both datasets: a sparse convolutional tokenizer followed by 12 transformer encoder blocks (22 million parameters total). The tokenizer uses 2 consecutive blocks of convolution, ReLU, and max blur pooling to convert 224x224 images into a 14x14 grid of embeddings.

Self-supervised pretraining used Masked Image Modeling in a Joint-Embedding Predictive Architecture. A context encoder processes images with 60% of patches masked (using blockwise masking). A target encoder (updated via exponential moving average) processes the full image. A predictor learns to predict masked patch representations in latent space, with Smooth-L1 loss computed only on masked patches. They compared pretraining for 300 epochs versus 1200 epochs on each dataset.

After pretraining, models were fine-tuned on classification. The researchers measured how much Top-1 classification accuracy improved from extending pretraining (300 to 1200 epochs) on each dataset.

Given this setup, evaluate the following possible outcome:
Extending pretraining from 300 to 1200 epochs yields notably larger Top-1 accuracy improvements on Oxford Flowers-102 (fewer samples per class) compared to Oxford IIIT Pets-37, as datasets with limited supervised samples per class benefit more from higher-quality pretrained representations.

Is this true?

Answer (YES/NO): NO